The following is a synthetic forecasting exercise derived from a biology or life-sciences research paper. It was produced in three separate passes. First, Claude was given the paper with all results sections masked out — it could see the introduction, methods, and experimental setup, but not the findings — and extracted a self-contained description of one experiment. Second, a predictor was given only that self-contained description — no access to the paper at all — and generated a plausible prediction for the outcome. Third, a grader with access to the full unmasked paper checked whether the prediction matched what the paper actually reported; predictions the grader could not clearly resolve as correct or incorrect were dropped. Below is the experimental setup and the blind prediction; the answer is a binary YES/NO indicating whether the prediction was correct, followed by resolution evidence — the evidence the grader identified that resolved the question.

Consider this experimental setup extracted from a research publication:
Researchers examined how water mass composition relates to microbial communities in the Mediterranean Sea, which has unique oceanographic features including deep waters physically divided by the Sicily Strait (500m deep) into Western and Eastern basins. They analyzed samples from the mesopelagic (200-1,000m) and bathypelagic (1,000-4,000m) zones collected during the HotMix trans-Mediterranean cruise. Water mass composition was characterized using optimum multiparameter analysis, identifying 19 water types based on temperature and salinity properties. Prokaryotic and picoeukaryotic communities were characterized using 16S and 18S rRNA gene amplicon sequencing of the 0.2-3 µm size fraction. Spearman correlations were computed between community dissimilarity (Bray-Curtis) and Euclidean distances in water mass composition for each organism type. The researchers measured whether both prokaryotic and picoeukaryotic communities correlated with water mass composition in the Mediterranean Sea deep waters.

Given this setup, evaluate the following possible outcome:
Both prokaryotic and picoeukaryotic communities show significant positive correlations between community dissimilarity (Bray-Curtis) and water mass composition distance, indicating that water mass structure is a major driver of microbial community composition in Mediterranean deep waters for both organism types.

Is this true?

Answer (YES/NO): YES